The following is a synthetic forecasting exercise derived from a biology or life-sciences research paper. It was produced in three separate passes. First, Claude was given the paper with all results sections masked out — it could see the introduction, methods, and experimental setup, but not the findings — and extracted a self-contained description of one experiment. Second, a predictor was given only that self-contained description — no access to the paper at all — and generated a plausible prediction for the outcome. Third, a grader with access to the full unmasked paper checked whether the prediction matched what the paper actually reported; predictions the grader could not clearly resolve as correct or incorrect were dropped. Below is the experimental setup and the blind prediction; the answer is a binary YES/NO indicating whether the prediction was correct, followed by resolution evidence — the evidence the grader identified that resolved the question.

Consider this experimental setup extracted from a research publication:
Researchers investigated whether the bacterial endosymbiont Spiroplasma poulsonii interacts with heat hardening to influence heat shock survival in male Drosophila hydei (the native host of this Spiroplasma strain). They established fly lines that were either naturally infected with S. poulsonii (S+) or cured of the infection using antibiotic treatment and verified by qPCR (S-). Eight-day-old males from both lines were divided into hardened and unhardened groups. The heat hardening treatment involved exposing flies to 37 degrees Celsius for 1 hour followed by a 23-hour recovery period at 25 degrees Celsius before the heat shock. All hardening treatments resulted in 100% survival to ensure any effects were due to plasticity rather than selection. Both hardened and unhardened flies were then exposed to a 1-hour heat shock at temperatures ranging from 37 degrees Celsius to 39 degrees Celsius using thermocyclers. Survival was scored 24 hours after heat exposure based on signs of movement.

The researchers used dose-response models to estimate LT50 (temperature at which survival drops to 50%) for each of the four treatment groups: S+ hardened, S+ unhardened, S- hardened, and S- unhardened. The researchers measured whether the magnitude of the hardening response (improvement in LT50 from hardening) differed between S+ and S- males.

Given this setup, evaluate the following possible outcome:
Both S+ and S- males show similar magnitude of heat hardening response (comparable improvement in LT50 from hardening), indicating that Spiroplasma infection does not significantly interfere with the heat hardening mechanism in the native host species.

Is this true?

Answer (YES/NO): NO